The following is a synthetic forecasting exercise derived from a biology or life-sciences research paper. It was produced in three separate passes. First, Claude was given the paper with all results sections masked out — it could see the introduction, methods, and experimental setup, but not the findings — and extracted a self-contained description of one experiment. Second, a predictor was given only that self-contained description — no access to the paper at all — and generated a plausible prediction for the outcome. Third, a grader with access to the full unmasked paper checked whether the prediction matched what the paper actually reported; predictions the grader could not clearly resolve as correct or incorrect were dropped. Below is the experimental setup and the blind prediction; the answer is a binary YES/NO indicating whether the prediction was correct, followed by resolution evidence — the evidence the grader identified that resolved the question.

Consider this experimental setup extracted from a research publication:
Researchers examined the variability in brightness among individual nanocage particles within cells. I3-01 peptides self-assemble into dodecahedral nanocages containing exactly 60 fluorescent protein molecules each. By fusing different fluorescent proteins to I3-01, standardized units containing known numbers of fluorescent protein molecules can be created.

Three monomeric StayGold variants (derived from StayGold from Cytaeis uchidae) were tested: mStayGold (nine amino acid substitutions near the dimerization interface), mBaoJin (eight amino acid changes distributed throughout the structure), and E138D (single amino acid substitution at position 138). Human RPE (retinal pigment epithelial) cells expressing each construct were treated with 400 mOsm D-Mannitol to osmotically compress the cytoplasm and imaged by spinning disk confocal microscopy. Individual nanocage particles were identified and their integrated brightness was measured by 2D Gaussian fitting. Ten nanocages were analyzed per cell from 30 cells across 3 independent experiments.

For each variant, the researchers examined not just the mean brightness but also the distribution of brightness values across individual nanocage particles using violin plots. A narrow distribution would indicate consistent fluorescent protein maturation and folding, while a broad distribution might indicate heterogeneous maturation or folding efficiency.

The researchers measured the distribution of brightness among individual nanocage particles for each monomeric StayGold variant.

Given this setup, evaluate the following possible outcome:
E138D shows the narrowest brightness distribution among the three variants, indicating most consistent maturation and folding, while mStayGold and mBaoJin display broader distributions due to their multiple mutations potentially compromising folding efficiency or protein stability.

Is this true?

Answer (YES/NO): NO